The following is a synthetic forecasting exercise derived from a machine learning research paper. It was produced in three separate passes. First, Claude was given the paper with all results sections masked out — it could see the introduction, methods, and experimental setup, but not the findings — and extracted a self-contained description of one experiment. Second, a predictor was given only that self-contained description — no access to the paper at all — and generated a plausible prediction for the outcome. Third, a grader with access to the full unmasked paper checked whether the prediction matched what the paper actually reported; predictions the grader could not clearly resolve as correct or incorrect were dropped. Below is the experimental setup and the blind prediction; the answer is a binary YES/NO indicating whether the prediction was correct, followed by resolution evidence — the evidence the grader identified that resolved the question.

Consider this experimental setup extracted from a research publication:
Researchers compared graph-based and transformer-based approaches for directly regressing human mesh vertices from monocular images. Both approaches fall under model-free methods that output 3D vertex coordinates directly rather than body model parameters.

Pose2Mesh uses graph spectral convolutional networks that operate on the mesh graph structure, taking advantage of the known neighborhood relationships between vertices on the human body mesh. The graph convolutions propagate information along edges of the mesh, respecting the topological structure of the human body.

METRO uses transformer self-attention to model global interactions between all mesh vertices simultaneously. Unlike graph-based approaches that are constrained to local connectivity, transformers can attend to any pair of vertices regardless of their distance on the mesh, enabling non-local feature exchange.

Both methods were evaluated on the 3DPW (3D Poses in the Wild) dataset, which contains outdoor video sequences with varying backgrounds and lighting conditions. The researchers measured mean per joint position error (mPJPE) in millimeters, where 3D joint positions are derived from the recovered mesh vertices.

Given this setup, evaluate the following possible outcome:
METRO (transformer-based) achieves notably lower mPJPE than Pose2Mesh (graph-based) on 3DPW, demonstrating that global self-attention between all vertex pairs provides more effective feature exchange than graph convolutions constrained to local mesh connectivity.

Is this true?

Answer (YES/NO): YES